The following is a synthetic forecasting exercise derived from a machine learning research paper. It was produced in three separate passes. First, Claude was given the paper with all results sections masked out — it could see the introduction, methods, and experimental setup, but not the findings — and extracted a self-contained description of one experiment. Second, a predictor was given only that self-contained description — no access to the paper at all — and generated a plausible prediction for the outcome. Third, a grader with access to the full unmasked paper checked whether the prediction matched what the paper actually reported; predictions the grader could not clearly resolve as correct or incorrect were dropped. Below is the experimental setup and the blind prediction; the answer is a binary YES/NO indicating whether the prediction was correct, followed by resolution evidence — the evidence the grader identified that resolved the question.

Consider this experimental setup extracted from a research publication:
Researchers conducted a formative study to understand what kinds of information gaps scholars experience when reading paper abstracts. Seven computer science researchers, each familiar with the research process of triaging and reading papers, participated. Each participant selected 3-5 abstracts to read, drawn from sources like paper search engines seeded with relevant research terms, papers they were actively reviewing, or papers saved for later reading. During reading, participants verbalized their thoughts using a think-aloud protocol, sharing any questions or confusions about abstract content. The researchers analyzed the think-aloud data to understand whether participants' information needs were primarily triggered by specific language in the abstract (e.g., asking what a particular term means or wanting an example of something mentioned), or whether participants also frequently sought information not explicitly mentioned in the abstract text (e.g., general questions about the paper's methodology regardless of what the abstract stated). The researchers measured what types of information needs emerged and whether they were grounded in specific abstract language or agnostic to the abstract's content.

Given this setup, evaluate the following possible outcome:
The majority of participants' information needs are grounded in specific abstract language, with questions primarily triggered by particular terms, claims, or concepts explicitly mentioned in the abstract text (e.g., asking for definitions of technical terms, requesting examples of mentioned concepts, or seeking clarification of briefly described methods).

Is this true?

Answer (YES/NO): YES